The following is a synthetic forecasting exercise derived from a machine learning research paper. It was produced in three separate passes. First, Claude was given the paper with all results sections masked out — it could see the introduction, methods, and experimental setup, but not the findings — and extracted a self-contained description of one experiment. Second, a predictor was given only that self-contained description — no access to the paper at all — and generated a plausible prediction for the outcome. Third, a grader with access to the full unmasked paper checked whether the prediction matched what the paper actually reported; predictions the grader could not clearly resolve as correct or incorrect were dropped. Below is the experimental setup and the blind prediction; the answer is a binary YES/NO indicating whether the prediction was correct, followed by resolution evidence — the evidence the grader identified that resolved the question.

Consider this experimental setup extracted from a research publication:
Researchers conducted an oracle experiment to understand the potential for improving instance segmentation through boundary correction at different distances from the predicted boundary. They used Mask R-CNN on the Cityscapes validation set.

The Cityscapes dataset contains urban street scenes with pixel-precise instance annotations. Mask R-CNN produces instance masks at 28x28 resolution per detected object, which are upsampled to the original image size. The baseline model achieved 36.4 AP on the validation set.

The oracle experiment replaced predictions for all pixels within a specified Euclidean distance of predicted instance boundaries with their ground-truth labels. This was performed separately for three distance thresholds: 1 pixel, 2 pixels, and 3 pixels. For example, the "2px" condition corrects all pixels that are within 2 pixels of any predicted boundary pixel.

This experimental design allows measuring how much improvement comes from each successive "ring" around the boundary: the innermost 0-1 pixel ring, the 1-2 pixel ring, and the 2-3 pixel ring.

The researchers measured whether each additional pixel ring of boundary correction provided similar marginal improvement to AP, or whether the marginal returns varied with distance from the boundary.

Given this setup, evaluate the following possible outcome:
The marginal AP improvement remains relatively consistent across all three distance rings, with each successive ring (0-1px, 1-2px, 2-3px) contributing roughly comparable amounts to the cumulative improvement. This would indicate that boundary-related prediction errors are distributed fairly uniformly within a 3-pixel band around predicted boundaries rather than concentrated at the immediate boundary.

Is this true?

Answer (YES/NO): NO